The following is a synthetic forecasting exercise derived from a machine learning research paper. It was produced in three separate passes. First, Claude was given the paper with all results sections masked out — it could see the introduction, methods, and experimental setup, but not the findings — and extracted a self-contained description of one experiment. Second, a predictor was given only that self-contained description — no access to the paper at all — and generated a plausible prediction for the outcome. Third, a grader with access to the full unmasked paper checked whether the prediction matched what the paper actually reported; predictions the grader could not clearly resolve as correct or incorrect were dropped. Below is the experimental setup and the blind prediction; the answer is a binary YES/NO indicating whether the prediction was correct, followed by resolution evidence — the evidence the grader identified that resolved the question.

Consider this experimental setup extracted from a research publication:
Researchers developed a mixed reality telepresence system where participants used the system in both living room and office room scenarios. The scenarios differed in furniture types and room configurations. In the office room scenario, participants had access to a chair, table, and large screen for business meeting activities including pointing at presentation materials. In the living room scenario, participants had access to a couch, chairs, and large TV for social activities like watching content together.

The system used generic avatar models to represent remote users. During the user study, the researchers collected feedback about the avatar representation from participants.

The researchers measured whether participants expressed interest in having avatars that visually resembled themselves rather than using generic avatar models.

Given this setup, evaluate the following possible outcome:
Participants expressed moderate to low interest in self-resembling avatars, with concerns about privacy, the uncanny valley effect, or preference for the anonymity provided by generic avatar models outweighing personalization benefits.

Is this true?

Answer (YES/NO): NO